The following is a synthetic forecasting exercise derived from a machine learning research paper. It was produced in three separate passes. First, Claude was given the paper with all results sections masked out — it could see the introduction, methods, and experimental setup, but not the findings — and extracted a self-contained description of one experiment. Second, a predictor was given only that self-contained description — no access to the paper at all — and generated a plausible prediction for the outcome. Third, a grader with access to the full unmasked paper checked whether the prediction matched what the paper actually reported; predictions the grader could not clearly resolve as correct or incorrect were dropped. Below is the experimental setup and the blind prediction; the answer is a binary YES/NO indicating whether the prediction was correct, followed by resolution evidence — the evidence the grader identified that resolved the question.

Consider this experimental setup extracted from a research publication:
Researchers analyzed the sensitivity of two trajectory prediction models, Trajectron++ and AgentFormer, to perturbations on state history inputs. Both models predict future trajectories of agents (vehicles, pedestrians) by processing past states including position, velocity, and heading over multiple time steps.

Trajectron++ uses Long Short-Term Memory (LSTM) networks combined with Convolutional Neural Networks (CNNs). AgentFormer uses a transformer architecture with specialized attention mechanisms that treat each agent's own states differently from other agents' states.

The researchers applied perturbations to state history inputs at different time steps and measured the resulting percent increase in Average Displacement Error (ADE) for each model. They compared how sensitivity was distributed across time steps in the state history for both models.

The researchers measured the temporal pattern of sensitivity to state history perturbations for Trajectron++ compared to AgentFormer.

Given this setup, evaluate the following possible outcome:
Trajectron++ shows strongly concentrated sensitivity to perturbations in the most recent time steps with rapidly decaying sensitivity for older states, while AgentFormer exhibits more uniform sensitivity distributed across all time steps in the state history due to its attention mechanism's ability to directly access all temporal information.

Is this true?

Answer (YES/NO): YES